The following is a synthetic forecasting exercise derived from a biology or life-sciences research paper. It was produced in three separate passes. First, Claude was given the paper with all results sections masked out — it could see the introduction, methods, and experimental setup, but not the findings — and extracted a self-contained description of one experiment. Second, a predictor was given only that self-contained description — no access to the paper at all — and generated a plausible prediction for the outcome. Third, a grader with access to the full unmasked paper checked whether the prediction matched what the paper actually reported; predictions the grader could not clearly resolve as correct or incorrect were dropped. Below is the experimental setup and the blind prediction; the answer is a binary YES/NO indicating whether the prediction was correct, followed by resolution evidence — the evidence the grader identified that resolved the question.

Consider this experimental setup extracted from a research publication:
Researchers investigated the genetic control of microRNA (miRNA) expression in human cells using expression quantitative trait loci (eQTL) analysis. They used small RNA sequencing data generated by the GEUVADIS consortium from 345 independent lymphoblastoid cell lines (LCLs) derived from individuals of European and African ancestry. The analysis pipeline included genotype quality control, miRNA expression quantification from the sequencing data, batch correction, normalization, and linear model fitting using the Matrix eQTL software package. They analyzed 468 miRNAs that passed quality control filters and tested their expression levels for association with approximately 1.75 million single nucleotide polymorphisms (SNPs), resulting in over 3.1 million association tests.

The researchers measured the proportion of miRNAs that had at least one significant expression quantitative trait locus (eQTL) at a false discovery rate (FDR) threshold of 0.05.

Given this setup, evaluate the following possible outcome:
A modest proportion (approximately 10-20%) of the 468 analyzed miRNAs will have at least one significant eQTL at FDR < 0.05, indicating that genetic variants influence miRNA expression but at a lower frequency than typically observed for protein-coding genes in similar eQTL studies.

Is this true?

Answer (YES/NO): NO